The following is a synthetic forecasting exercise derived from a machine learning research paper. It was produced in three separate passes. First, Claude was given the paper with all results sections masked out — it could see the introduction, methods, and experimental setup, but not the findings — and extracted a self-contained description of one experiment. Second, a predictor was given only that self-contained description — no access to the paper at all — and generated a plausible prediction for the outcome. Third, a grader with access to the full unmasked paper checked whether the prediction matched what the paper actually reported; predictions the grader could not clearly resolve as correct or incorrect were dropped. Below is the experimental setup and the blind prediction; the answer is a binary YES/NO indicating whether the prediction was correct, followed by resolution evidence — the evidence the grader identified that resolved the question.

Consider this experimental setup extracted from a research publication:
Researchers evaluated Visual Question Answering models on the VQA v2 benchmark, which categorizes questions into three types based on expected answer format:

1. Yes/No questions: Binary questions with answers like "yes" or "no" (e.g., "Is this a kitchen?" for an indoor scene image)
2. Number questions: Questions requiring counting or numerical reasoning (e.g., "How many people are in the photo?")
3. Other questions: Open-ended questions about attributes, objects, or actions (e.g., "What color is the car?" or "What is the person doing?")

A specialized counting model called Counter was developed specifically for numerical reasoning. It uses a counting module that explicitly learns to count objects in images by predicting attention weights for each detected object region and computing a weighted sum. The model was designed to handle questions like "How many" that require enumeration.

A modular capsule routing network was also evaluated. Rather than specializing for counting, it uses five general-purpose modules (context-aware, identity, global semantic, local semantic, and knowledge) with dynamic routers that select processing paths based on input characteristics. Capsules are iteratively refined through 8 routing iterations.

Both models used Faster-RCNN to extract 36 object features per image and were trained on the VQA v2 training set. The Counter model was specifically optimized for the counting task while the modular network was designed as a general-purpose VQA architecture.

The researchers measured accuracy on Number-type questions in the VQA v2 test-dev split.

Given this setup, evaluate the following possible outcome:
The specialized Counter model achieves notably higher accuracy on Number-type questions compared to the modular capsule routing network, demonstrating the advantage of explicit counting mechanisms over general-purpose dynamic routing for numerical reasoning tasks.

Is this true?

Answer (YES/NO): NO